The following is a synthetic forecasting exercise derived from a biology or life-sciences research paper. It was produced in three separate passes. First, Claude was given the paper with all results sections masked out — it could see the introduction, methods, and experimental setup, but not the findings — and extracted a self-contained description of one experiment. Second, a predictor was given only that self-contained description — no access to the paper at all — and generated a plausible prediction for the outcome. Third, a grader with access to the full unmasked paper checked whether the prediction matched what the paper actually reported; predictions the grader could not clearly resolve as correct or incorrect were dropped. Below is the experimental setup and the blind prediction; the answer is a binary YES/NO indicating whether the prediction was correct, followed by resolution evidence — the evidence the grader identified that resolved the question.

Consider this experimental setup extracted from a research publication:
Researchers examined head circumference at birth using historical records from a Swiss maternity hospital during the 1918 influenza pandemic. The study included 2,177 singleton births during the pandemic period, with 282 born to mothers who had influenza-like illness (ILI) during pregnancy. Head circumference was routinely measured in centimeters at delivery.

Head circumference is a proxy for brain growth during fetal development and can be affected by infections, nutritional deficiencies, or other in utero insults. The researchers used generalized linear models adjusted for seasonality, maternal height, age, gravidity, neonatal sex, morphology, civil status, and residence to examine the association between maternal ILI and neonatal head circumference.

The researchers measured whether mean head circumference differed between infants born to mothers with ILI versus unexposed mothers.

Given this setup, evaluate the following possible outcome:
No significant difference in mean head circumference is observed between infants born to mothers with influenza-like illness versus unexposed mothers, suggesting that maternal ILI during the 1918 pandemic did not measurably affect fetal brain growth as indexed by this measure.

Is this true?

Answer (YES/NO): NO